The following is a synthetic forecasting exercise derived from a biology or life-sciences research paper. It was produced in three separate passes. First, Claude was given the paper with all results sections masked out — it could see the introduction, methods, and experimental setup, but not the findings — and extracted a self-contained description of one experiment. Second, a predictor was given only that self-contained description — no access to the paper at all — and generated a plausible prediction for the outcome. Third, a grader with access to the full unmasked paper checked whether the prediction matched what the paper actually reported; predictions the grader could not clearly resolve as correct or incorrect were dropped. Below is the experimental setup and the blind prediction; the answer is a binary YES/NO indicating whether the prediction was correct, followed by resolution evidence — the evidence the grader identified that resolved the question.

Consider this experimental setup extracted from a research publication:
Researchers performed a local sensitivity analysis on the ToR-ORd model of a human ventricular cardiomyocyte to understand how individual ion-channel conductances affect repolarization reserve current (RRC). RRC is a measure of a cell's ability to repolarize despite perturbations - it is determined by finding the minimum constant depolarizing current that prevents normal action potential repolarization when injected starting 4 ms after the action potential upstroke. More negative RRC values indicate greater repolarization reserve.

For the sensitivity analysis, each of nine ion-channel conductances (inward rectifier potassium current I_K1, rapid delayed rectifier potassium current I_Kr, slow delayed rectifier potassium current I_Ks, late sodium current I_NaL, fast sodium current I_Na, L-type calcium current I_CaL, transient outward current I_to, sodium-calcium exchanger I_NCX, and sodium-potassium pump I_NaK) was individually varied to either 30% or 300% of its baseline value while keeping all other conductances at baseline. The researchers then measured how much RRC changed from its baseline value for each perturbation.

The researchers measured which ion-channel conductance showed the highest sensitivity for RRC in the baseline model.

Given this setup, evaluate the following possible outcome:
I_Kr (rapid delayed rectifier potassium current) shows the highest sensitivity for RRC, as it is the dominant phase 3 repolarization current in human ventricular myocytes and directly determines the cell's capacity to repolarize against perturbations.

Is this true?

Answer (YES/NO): NO